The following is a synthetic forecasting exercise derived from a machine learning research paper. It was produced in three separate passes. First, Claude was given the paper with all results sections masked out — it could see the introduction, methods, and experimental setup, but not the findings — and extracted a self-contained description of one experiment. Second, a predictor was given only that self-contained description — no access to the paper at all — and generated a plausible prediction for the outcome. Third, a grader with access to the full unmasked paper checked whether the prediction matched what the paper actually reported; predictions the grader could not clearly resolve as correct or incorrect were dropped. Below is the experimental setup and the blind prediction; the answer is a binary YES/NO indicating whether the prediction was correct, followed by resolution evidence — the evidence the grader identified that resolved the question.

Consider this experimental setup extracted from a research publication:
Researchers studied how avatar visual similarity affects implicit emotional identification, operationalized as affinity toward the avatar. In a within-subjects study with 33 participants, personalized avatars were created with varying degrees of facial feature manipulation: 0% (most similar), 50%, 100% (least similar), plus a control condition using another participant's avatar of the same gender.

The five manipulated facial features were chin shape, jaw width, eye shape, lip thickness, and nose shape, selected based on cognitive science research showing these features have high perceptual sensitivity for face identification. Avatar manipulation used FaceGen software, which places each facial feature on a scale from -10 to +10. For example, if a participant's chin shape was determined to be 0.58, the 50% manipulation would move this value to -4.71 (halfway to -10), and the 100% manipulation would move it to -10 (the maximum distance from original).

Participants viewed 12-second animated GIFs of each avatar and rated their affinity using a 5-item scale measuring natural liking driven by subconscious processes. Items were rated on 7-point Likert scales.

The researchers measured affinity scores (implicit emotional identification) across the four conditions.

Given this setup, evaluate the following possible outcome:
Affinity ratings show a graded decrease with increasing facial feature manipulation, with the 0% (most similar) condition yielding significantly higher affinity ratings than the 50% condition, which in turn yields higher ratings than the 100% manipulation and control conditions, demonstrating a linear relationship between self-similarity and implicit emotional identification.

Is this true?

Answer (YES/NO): NO